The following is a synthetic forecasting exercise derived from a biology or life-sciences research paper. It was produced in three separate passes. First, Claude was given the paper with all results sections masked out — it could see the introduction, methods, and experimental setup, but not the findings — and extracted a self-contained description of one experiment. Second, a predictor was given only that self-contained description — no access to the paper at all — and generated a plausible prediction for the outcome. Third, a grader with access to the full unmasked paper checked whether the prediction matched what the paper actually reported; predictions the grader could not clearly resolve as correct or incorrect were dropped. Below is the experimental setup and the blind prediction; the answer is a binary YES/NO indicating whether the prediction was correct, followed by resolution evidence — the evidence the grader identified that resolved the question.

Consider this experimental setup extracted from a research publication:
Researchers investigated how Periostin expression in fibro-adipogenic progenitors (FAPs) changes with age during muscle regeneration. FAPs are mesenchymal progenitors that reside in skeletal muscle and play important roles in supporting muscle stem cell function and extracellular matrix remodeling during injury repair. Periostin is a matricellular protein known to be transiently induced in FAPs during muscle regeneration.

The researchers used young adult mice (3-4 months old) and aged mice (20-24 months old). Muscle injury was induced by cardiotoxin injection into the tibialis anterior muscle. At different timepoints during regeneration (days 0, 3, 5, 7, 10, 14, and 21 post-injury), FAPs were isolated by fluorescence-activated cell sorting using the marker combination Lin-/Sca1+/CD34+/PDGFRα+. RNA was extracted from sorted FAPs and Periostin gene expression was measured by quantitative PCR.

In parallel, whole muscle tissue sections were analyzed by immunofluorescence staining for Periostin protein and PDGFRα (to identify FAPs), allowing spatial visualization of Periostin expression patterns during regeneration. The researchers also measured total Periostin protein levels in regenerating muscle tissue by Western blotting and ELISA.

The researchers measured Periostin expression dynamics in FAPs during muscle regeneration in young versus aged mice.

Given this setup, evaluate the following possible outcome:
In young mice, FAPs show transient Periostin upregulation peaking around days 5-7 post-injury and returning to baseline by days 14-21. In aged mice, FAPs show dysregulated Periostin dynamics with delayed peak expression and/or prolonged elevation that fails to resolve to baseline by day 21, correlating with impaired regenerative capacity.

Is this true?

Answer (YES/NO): NO